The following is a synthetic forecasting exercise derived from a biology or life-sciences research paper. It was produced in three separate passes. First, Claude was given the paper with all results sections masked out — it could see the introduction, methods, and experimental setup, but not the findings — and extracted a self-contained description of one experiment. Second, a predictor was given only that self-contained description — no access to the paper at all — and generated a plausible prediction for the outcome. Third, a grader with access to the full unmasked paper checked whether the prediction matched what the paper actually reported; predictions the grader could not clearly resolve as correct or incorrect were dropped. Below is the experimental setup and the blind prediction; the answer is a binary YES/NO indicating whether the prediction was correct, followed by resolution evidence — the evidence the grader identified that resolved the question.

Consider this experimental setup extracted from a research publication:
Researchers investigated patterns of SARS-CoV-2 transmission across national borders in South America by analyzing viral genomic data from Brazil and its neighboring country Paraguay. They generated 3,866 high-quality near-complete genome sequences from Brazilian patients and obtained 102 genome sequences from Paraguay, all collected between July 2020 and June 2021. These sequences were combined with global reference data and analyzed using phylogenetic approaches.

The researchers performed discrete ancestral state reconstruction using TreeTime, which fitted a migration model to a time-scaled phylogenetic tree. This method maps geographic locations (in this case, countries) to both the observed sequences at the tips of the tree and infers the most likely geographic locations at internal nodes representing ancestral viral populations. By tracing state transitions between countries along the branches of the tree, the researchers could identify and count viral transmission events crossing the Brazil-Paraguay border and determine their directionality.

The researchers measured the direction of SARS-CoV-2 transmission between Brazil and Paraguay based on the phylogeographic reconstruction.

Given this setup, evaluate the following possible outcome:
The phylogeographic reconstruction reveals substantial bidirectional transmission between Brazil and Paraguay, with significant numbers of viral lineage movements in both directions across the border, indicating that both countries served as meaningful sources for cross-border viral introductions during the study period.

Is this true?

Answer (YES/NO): NO